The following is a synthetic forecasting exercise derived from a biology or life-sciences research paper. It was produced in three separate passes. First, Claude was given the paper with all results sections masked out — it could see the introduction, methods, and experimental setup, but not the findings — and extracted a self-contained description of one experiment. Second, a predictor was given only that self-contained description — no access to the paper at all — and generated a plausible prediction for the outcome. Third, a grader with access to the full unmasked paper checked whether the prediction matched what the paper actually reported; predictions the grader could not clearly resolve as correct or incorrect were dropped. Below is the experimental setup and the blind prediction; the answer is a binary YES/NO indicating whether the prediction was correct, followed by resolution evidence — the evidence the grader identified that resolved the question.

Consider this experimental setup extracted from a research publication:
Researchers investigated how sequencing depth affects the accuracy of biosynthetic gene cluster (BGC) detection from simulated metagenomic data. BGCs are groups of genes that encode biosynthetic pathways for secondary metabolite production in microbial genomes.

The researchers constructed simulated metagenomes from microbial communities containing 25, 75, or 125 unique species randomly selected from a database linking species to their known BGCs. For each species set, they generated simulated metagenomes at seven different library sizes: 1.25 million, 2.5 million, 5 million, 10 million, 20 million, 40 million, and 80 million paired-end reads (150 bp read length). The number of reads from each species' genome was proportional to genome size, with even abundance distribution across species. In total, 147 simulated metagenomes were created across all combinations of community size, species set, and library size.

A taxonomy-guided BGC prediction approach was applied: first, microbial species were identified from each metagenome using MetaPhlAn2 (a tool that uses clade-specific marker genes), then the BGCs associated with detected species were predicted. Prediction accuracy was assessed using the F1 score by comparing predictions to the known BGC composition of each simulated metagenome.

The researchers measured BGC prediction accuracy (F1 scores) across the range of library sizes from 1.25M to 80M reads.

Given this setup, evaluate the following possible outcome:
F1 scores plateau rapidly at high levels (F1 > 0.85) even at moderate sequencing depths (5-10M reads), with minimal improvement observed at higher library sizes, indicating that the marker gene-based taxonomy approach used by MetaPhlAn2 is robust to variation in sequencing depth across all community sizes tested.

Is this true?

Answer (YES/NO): NO